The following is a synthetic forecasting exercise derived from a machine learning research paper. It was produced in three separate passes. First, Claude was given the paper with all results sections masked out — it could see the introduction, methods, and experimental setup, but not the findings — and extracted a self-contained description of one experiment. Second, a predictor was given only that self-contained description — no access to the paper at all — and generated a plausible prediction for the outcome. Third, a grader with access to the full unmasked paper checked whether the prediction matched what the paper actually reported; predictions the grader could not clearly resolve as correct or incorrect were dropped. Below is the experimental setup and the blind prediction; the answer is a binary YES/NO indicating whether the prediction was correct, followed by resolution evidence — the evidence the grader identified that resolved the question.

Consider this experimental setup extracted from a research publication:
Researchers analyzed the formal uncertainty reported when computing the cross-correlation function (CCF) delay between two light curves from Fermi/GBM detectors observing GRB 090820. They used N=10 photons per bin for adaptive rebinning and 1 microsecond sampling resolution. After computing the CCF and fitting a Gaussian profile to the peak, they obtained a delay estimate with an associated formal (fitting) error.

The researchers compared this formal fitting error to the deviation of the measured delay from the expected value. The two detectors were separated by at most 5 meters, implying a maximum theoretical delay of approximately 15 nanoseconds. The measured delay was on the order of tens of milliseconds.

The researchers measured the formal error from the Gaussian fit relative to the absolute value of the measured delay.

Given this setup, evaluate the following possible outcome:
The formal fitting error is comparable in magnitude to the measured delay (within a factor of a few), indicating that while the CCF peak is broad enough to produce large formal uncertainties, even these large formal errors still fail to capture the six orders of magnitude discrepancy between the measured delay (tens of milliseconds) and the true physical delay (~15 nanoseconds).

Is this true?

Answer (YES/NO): NO